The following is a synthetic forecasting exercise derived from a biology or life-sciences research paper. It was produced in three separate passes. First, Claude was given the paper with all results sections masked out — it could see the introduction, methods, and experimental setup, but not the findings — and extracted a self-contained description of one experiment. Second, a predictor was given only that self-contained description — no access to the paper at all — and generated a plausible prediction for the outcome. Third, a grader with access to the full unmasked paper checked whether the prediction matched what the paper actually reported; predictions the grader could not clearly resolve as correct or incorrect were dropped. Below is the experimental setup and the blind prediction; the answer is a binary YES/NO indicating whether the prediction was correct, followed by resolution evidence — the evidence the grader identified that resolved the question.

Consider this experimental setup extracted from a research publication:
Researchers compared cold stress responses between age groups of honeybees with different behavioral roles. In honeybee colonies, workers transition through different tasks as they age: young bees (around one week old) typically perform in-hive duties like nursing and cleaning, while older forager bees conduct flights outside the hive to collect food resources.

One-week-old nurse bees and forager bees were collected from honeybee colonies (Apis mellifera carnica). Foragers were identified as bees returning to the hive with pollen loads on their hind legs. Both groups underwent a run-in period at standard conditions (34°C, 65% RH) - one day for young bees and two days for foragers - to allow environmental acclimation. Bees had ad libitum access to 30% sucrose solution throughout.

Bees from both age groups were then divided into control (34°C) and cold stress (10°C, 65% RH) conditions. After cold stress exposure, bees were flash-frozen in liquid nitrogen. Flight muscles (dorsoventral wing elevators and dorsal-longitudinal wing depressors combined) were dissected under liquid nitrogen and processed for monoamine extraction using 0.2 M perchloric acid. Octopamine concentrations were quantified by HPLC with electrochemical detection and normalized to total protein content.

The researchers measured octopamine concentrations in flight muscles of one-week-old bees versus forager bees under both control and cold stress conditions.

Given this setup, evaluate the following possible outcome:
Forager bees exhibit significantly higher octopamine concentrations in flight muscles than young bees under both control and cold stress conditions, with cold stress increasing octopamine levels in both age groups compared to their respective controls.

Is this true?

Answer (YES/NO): NO